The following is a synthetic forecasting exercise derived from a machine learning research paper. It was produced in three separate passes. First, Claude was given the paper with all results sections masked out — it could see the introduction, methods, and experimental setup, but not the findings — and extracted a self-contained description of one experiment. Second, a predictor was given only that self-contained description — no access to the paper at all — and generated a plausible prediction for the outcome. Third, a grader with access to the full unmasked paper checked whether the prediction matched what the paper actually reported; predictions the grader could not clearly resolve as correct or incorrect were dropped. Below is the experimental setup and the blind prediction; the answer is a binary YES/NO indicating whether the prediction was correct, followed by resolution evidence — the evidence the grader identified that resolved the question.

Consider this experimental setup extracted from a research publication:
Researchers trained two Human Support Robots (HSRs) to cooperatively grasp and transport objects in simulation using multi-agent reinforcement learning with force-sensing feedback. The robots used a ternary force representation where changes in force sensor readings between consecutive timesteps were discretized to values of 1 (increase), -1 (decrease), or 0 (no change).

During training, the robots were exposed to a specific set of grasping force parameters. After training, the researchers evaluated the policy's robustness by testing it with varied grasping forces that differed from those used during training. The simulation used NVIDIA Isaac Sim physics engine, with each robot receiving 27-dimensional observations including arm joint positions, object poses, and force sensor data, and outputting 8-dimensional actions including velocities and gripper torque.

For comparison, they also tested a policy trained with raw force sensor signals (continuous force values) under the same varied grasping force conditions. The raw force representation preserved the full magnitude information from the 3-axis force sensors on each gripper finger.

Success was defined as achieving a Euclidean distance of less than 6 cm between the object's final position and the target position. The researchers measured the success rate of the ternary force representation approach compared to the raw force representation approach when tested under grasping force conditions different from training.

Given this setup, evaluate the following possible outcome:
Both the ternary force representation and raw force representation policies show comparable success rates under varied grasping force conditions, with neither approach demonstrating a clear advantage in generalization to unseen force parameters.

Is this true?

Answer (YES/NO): NO